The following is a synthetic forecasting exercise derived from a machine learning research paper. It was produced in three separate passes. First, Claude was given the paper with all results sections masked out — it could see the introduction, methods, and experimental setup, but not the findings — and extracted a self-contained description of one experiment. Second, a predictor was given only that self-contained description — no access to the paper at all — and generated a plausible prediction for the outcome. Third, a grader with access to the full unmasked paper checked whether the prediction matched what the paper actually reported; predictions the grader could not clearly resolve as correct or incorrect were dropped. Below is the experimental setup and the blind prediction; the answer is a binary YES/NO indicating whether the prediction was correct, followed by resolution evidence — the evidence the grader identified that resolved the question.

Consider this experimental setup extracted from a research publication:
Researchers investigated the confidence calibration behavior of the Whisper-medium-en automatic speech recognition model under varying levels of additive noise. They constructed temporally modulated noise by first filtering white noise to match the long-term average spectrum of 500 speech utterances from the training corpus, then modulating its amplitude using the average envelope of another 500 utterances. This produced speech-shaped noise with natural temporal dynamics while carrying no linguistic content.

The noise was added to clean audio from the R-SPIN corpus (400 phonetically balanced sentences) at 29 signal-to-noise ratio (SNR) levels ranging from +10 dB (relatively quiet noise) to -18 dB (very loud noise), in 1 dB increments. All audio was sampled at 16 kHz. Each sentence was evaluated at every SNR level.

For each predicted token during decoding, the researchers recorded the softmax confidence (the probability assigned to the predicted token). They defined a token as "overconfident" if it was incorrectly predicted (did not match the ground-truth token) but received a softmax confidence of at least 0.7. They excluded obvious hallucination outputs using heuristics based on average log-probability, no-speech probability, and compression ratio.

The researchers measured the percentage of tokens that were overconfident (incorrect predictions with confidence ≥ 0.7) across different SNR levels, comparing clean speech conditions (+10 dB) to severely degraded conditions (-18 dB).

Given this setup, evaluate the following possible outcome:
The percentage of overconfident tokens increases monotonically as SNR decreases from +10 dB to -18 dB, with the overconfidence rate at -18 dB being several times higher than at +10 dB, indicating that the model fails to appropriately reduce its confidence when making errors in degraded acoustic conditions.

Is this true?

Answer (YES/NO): YES